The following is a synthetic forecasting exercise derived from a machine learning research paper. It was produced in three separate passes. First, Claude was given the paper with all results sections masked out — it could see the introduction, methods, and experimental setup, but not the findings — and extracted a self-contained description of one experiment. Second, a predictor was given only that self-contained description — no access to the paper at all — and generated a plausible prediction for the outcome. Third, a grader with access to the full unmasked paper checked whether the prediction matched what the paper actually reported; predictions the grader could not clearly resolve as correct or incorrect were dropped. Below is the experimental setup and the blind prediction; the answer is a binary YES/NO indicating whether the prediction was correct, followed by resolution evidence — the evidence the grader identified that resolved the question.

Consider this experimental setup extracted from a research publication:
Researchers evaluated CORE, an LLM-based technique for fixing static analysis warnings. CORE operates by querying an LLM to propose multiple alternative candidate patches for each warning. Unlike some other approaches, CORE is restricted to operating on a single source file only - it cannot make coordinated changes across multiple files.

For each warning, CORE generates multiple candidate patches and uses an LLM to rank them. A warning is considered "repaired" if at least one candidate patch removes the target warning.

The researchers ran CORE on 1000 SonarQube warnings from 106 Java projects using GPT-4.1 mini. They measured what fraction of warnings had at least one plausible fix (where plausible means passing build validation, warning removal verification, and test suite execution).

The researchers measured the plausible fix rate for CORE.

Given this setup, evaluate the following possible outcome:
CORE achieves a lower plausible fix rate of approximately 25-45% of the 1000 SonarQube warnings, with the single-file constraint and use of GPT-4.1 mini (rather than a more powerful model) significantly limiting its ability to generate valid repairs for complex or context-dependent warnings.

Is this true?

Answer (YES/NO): NO